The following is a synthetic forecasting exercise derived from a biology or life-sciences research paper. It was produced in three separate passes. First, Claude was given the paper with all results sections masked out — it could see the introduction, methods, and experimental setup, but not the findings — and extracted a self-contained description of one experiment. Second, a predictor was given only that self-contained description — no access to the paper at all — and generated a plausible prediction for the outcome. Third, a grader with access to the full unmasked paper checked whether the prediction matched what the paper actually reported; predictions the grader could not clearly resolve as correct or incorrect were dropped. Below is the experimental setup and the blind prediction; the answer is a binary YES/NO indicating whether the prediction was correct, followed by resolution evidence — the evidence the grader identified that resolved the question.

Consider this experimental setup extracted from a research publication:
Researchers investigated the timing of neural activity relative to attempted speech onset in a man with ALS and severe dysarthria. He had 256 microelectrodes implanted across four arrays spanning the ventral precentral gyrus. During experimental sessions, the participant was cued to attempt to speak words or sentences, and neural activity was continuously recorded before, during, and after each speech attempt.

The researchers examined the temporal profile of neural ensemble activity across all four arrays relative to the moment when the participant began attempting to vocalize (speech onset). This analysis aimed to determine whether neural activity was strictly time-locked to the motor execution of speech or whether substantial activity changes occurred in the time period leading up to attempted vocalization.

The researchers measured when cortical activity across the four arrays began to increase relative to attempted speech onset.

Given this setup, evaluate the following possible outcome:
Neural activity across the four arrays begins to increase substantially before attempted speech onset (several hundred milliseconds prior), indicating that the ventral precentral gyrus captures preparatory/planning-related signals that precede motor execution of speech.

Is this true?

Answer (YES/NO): YES